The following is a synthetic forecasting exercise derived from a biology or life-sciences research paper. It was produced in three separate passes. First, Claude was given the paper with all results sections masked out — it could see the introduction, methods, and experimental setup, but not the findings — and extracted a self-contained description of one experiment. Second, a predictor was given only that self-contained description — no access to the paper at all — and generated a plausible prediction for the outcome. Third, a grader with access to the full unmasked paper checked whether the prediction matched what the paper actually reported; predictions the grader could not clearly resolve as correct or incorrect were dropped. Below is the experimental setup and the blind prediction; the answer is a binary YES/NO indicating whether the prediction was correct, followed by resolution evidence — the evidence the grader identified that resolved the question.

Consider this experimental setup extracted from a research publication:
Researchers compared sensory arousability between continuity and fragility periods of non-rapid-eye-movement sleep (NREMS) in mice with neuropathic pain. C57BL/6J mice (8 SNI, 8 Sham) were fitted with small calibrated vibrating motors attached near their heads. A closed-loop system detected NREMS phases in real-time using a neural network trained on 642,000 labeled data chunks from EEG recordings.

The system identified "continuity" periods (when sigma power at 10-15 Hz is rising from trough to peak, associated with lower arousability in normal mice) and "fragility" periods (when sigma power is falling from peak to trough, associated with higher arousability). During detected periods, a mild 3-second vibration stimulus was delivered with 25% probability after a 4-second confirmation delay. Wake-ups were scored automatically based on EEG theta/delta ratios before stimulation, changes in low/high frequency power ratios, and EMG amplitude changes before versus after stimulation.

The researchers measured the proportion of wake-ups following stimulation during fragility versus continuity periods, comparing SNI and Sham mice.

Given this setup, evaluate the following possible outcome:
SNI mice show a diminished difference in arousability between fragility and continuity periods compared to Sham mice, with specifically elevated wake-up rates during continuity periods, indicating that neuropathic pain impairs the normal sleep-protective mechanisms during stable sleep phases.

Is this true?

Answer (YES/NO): NO